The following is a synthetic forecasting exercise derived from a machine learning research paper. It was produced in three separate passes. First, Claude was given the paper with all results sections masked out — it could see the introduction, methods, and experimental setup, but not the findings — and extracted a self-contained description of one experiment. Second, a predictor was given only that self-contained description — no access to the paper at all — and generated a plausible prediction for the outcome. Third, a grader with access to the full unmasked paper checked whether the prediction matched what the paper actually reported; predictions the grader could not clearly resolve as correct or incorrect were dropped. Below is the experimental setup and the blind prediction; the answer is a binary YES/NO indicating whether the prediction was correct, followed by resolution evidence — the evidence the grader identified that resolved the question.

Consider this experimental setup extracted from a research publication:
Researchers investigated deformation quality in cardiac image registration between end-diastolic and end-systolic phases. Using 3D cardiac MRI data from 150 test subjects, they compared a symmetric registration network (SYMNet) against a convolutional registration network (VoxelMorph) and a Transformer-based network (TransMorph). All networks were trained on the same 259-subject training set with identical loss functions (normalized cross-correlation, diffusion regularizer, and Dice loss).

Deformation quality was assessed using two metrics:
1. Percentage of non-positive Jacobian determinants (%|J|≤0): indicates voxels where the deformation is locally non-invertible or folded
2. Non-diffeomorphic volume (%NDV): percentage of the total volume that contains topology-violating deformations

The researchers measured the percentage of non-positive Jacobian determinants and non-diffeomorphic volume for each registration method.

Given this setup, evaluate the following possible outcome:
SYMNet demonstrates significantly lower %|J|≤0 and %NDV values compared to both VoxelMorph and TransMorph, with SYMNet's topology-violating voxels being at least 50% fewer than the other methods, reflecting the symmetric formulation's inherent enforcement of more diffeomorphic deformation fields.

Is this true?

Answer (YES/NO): NO